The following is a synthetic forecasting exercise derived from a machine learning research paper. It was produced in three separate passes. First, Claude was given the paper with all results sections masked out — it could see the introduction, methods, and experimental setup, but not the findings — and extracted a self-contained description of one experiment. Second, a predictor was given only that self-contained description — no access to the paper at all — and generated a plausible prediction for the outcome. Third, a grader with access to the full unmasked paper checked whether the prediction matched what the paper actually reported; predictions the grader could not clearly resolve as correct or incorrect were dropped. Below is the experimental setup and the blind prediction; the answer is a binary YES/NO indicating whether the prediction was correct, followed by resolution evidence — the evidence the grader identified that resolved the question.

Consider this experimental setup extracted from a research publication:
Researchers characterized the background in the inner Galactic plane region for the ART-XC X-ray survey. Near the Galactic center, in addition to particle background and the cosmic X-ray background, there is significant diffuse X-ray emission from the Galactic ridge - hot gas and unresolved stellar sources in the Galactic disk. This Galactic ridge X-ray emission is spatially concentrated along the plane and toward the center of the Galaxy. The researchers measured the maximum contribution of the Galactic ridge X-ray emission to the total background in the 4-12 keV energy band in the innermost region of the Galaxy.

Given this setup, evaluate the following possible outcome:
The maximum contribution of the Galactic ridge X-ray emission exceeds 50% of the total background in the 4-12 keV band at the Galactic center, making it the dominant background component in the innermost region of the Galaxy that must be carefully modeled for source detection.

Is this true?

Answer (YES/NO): NO